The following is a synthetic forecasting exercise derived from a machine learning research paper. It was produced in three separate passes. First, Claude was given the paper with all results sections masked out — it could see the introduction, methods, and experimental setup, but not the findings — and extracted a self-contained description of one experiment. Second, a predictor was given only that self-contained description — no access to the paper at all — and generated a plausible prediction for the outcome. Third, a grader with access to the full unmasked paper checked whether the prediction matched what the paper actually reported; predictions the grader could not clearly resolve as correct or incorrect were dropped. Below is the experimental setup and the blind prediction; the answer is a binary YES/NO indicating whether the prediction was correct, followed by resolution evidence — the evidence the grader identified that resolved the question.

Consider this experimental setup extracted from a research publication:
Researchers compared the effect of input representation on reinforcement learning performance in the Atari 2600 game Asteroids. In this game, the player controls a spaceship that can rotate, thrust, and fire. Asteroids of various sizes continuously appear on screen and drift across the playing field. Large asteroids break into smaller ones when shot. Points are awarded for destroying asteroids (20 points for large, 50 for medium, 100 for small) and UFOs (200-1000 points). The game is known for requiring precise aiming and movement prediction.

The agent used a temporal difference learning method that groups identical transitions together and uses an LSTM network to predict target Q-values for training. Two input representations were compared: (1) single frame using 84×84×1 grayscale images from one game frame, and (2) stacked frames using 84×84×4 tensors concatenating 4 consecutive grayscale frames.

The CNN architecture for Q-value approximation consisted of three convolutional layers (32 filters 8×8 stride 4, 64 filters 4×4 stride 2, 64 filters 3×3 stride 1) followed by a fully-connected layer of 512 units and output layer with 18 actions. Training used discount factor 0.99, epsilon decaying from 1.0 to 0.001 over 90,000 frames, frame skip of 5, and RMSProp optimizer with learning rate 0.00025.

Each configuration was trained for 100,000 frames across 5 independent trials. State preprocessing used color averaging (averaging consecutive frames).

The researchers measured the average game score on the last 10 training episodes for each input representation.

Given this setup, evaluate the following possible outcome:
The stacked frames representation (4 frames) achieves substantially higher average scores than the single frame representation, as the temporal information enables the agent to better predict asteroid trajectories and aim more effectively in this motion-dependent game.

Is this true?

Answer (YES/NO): NO